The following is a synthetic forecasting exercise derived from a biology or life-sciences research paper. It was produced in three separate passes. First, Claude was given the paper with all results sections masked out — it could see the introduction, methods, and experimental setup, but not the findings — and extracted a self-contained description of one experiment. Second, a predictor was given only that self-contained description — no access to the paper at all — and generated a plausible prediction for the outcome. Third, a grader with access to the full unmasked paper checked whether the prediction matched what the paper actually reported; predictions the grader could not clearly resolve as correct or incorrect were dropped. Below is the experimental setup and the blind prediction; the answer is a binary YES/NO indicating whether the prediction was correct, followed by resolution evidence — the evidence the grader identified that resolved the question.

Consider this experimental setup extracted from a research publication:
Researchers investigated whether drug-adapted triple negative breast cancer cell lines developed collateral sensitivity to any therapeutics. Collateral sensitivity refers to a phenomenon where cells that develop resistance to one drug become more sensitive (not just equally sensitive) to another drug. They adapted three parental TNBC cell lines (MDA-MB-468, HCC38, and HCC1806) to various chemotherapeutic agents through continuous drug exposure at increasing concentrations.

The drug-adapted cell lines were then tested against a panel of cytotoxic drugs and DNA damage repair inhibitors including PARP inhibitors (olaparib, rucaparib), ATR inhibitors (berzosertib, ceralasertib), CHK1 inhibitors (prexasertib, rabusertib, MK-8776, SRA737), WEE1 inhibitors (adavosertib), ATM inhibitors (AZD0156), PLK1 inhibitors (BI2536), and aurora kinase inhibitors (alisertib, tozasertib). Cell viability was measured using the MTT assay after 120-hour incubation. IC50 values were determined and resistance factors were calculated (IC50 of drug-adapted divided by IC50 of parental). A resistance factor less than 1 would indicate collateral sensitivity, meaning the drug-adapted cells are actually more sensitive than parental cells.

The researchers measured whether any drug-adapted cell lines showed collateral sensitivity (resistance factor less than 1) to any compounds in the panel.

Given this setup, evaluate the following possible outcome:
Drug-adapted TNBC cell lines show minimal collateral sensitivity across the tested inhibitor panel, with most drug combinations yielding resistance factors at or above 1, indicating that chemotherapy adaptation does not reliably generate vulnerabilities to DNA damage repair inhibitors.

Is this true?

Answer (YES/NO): YES